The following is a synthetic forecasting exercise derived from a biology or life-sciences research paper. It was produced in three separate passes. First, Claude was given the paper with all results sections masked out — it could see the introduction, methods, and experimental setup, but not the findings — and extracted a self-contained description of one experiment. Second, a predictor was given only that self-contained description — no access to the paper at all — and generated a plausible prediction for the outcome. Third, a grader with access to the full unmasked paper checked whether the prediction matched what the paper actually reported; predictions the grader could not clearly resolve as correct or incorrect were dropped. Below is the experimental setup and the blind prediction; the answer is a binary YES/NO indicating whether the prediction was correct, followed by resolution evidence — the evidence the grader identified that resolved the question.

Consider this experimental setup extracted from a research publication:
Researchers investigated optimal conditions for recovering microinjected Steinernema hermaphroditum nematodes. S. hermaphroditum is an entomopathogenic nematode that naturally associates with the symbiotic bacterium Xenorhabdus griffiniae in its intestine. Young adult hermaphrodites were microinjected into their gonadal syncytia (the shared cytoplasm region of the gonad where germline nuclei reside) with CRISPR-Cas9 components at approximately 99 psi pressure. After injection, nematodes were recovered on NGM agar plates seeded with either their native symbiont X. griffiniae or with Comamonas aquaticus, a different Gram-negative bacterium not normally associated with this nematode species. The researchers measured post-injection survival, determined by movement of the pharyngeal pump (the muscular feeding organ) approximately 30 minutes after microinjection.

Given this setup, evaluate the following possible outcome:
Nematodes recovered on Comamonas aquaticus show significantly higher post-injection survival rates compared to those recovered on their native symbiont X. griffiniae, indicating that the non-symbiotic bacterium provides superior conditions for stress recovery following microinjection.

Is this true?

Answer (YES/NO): YES